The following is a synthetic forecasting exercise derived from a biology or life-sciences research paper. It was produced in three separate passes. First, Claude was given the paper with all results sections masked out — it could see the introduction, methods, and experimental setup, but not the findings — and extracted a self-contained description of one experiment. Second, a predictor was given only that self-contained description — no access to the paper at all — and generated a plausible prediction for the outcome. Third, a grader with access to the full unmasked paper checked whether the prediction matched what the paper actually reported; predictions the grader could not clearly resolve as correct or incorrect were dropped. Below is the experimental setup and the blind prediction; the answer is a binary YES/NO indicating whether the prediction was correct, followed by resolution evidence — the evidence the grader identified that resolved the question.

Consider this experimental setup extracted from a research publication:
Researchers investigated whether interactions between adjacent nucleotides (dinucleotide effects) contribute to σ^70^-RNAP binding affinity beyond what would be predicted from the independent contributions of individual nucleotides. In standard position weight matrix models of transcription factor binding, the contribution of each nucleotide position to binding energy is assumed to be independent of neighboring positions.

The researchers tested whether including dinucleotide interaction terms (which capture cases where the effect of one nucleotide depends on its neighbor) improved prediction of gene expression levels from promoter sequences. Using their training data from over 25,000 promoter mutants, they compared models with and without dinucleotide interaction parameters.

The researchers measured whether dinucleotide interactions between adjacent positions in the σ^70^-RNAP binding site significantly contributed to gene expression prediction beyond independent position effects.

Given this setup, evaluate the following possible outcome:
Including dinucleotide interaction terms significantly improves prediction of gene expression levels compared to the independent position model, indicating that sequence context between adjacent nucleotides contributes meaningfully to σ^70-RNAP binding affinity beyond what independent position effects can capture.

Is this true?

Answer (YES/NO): YES